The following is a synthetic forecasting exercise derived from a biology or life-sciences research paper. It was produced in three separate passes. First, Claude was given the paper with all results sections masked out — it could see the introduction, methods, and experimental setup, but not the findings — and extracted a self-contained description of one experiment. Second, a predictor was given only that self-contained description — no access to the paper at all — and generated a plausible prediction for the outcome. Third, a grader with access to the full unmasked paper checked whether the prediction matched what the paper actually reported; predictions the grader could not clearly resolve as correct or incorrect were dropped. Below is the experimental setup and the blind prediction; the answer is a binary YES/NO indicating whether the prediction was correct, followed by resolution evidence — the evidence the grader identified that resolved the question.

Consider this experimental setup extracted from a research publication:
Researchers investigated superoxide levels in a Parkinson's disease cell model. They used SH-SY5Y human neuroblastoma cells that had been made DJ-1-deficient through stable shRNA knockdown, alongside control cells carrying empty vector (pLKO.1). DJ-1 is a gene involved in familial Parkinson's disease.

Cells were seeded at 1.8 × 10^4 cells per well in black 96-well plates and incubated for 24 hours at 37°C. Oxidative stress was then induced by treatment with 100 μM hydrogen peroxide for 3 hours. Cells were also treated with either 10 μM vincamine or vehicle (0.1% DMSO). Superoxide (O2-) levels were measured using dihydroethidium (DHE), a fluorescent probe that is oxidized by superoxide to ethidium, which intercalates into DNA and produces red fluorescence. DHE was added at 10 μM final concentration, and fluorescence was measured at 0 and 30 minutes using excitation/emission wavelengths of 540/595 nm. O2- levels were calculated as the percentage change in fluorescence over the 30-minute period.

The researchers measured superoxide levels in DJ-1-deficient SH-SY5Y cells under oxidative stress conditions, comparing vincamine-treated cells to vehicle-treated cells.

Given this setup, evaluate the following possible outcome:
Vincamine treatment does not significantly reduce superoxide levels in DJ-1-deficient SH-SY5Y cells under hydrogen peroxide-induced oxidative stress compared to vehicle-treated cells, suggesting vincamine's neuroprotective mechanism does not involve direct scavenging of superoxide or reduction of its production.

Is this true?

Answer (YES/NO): NO